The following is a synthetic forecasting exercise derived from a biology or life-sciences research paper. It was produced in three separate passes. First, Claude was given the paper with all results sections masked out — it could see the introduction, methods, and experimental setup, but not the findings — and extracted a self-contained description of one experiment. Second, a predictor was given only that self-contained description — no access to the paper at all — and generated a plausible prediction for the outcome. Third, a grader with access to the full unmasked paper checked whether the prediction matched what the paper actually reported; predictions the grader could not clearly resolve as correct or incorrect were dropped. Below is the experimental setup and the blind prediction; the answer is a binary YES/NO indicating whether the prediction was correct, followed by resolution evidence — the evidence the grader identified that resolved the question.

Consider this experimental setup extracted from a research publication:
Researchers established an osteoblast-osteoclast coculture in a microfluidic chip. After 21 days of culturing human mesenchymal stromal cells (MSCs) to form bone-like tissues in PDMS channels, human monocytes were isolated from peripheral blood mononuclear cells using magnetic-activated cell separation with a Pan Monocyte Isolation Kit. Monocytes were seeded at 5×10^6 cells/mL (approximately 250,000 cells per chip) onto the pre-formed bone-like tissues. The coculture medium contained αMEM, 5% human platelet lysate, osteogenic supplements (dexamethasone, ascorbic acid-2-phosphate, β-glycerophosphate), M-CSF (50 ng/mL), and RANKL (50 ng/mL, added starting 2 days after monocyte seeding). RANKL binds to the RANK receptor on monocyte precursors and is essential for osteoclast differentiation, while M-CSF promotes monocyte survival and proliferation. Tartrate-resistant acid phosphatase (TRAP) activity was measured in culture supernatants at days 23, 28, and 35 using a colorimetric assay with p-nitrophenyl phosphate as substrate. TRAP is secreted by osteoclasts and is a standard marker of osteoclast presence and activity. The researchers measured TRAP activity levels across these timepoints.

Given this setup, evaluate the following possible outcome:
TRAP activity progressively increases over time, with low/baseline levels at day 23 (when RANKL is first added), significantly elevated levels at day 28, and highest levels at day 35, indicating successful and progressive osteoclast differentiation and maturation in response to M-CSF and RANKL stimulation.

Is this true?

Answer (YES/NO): NO